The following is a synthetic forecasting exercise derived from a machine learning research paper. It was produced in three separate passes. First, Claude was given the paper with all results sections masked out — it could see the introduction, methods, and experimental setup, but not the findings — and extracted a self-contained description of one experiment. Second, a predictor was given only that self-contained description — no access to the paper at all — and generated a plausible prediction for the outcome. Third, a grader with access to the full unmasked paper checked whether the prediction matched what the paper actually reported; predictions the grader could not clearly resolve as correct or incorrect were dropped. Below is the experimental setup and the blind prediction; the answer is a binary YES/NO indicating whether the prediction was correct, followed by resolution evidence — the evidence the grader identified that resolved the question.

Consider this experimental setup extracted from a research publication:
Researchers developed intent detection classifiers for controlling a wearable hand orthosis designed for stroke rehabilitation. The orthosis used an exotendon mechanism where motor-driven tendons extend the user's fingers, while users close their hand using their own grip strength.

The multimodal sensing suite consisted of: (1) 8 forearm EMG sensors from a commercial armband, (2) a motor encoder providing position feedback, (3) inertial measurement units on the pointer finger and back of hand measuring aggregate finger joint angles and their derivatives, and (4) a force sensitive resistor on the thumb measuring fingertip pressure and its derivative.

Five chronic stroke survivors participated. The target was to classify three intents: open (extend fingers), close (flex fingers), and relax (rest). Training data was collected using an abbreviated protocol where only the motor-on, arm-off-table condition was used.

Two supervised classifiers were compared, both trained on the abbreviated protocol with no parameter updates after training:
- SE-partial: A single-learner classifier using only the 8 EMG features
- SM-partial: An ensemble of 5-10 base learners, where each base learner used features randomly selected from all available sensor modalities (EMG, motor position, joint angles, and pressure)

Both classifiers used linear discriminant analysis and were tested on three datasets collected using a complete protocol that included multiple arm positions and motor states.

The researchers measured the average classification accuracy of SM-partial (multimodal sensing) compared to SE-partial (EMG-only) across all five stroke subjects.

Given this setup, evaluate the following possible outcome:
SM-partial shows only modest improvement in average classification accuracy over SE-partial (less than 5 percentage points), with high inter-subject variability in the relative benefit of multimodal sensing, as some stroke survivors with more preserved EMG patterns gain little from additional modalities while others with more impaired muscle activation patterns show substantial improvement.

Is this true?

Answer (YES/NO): YES